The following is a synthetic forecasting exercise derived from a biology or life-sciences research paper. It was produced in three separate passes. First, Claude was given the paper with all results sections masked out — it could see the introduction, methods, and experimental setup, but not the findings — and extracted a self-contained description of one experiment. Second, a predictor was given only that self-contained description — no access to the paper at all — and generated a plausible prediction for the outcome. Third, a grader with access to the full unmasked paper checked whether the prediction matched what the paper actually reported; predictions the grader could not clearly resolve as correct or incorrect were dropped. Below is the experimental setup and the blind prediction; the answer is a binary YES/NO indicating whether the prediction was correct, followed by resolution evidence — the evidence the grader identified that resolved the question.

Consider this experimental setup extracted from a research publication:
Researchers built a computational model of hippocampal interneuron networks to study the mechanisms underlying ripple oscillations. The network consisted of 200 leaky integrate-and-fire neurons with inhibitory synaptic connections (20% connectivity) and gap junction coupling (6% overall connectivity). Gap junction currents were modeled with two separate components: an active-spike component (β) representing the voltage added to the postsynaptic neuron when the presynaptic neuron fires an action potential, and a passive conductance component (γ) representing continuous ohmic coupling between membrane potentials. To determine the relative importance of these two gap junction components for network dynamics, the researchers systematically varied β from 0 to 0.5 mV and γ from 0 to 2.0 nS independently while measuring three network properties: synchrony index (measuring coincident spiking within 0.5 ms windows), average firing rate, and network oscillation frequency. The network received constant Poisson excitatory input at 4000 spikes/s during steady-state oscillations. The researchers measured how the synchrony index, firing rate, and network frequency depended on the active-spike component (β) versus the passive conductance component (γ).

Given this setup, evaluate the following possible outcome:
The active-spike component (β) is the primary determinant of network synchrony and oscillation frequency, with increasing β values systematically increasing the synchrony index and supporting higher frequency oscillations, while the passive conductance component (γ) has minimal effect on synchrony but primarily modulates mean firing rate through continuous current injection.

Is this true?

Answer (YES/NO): NO